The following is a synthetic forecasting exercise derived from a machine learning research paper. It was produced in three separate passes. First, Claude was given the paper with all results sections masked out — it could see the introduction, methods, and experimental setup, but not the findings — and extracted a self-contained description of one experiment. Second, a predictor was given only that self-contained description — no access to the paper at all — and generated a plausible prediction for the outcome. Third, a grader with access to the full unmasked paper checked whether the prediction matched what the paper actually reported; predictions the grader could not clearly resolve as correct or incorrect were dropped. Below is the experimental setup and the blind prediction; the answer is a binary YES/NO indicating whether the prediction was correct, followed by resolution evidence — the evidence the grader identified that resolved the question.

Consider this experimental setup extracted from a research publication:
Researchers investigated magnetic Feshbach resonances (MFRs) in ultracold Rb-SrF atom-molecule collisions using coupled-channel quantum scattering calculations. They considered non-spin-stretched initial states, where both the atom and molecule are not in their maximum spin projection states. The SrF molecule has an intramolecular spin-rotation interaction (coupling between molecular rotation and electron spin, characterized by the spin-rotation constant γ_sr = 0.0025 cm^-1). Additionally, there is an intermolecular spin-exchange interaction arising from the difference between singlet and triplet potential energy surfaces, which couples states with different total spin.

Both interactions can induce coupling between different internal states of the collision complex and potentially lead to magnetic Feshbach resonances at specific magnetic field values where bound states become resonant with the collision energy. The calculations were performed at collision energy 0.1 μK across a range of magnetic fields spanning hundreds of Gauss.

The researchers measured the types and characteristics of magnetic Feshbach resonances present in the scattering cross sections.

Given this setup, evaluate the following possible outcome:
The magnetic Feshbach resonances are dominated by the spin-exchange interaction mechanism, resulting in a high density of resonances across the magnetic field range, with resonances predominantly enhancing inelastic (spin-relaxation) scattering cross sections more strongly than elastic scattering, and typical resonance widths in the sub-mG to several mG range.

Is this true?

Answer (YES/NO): NO